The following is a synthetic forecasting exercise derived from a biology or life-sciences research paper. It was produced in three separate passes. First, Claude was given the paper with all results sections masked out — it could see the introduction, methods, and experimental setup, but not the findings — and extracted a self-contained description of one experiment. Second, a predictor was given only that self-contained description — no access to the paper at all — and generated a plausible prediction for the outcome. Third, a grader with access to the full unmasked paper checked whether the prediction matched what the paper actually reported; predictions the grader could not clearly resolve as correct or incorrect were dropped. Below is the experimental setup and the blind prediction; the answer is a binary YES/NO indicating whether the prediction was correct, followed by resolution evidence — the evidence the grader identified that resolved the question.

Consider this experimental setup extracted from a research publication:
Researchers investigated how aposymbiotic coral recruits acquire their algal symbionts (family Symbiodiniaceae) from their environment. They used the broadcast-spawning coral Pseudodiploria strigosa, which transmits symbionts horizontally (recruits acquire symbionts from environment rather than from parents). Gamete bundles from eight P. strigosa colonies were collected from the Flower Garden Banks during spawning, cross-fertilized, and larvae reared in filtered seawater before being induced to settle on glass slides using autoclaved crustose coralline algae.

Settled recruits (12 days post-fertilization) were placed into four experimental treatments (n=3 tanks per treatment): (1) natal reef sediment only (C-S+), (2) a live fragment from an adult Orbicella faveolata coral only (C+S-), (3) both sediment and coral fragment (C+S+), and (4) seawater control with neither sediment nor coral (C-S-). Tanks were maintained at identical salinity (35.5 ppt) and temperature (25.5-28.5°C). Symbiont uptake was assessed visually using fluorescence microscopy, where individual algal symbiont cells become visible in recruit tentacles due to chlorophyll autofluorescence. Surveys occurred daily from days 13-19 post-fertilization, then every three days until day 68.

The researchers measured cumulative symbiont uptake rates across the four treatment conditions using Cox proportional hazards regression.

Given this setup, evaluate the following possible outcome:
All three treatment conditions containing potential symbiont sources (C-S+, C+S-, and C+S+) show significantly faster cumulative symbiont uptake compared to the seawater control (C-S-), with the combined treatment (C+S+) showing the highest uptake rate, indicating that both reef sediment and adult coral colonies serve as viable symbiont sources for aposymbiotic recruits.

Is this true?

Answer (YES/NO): NO